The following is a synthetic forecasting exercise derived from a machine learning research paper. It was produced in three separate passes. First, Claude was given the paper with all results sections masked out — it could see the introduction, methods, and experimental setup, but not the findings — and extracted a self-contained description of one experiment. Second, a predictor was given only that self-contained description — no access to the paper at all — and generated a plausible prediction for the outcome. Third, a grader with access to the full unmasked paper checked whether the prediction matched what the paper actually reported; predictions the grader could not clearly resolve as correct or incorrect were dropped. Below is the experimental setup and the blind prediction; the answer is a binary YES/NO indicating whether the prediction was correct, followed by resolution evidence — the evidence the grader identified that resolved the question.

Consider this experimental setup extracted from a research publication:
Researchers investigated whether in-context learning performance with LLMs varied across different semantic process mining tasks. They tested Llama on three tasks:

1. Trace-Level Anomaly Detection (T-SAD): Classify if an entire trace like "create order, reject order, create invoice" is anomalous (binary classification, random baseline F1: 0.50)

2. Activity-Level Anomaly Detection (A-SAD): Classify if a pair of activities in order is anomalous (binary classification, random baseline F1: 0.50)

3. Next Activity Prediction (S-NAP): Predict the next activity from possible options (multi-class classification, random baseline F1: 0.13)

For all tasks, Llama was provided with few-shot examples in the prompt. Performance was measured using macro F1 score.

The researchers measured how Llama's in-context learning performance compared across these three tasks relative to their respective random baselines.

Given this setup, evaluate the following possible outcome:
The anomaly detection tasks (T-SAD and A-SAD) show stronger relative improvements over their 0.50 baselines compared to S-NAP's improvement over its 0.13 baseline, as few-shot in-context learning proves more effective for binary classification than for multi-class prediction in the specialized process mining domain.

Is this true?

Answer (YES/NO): NO